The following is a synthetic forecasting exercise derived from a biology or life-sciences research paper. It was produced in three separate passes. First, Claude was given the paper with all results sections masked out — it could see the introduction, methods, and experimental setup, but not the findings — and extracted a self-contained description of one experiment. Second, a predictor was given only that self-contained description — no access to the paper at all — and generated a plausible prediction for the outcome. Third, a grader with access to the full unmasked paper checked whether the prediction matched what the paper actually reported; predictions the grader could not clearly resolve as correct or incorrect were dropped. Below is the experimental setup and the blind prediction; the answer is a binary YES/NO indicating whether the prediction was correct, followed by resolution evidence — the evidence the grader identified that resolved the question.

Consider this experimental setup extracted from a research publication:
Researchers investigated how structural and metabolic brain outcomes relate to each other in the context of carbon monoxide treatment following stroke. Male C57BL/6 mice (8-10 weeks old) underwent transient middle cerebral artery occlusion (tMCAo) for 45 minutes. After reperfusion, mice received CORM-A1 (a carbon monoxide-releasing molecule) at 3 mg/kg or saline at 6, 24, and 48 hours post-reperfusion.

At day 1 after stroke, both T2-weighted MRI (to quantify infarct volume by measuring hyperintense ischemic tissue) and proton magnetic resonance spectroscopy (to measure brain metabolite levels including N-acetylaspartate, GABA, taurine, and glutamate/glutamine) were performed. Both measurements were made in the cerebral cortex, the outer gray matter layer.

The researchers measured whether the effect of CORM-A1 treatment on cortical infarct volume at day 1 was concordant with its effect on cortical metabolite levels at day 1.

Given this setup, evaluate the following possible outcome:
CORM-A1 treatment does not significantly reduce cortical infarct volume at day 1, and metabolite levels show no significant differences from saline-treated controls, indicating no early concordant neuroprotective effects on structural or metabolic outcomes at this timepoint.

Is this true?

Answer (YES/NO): NO